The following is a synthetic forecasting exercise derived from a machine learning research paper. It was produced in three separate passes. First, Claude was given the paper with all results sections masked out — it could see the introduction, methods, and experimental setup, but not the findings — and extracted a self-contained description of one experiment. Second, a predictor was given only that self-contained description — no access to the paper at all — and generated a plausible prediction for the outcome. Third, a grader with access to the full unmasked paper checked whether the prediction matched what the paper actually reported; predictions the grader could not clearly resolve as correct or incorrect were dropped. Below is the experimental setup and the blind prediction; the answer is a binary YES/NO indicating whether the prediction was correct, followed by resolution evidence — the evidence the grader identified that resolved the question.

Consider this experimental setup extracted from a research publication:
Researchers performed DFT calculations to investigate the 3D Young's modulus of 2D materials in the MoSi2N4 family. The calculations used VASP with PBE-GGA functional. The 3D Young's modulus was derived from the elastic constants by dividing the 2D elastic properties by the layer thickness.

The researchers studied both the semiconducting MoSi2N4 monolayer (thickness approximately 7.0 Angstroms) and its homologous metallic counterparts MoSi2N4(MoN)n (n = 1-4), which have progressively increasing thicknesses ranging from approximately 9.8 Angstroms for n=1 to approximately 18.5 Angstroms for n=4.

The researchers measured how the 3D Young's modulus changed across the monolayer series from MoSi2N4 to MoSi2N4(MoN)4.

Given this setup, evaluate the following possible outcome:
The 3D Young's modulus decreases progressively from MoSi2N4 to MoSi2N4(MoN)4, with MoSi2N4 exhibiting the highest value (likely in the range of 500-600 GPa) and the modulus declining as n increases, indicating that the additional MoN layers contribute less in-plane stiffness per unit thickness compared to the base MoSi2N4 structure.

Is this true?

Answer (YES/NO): NO